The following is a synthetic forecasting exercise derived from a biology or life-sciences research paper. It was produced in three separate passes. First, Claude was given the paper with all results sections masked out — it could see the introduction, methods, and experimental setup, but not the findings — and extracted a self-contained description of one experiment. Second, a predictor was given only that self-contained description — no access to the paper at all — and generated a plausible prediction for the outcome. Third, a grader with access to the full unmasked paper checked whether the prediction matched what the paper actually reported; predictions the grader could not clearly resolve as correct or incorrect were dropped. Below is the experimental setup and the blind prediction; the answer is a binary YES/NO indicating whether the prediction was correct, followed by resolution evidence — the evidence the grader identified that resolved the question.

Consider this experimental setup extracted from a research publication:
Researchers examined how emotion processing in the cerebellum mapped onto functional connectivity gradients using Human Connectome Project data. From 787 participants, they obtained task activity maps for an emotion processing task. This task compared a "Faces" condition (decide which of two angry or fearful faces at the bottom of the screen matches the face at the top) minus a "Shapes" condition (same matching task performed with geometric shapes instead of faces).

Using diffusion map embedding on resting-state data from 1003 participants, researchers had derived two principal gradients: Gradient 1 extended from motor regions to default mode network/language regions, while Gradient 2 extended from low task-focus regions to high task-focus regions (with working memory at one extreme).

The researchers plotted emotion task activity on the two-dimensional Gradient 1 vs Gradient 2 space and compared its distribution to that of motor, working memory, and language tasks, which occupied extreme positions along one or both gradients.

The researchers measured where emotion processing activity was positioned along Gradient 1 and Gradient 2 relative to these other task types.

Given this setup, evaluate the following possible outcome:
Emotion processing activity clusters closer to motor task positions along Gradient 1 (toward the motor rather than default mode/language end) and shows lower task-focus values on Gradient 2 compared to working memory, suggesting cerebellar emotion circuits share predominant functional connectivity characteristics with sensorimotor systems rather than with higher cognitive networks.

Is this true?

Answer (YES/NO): NO